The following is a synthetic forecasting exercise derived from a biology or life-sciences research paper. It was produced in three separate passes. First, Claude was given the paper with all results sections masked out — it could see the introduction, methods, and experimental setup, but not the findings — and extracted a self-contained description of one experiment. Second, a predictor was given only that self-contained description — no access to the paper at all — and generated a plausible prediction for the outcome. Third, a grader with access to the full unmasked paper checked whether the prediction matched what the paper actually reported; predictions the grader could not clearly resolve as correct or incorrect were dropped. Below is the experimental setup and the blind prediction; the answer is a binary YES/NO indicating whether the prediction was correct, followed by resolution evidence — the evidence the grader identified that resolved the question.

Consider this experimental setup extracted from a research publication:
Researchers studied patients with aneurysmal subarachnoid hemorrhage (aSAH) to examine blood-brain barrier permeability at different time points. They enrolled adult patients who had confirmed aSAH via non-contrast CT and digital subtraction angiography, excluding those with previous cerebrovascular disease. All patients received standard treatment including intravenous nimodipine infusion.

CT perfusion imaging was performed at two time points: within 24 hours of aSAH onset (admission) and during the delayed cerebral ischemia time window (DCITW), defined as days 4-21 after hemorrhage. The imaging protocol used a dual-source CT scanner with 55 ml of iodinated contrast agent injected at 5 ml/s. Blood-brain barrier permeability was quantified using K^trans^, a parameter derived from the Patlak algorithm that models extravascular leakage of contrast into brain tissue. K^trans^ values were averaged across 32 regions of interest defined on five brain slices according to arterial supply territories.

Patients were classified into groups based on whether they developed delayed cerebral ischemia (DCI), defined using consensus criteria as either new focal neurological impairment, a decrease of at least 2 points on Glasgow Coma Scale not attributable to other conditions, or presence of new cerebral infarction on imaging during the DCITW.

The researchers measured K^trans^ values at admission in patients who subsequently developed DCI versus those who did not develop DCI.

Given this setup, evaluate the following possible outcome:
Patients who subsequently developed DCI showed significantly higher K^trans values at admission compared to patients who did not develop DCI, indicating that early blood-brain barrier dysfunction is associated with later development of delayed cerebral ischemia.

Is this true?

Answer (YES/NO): YES